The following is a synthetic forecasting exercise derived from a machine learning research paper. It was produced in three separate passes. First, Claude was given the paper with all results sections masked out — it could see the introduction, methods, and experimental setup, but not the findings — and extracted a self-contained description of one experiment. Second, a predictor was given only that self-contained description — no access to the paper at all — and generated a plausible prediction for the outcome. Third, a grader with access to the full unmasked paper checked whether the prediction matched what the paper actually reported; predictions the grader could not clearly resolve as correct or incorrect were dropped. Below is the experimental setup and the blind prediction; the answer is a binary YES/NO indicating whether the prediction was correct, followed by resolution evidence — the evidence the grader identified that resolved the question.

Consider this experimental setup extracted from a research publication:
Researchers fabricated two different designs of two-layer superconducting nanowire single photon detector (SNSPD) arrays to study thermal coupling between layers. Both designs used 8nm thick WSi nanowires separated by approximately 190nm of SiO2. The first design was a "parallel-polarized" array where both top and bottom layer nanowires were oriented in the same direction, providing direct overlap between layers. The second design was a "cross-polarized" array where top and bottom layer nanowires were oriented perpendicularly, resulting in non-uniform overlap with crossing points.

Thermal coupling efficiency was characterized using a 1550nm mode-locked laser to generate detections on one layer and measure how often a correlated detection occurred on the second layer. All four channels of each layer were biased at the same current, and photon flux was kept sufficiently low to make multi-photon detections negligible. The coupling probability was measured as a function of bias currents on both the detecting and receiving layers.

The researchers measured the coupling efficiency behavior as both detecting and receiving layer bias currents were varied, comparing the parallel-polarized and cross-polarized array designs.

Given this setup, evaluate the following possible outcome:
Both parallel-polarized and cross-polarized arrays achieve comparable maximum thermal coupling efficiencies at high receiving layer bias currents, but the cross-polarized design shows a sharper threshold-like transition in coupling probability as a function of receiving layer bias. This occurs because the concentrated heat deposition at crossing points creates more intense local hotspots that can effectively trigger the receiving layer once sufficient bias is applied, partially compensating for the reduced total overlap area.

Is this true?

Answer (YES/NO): NO